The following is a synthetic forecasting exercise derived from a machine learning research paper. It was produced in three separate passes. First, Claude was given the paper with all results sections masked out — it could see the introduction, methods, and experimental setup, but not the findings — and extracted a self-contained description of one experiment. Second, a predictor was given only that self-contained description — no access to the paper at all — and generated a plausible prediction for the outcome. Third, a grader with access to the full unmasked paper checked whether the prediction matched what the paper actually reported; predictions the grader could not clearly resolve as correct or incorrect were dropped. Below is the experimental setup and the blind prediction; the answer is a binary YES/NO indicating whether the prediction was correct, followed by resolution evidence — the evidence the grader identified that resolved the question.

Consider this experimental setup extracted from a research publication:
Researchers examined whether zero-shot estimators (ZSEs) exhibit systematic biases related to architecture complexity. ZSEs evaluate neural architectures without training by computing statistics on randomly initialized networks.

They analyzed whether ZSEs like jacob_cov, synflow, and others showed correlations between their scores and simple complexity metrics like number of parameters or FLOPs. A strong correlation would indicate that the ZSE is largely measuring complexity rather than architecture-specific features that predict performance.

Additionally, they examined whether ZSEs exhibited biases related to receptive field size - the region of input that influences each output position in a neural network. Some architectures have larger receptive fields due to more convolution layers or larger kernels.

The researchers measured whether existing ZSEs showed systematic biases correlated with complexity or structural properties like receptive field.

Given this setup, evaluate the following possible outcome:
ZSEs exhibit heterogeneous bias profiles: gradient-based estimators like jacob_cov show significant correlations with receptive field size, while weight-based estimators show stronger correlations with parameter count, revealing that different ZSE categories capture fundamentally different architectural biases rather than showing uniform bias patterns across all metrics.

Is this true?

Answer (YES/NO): NO